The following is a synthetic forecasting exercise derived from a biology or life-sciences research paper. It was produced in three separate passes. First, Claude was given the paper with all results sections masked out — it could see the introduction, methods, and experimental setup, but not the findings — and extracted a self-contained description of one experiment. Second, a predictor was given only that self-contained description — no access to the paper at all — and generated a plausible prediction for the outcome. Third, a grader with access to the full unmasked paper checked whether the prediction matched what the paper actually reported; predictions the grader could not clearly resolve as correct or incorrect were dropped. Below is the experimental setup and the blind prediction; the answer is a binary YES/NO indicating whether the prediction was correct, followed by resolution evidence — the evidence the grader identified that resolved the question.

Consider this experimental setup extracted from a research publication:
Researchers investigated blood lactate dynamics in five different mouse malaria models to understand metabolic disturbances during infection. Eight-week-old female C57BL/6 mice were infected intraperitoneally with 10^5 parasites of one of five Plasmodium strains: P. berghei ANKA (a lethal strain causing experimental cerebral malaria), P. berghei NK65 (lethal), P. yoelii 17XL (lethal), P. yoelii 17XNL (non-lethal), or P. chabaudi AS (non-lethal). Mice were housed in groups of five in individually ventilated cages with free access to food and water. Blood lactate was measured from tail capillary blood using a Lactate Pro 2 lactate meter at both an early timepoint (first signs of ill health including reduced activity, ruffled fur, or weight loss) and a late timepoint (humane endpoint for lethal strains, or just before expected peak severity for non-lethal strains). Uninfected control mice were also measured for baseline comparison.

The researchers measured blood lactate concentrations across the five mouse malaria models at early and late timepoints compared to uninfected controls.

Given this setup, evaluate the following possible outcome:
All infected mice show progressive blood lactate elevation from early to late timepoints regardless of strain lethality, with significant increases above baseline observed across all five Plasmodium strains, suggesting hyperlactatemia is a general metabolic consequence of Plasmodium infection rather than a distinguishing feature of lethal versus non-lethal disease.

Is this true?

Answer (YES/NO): NO